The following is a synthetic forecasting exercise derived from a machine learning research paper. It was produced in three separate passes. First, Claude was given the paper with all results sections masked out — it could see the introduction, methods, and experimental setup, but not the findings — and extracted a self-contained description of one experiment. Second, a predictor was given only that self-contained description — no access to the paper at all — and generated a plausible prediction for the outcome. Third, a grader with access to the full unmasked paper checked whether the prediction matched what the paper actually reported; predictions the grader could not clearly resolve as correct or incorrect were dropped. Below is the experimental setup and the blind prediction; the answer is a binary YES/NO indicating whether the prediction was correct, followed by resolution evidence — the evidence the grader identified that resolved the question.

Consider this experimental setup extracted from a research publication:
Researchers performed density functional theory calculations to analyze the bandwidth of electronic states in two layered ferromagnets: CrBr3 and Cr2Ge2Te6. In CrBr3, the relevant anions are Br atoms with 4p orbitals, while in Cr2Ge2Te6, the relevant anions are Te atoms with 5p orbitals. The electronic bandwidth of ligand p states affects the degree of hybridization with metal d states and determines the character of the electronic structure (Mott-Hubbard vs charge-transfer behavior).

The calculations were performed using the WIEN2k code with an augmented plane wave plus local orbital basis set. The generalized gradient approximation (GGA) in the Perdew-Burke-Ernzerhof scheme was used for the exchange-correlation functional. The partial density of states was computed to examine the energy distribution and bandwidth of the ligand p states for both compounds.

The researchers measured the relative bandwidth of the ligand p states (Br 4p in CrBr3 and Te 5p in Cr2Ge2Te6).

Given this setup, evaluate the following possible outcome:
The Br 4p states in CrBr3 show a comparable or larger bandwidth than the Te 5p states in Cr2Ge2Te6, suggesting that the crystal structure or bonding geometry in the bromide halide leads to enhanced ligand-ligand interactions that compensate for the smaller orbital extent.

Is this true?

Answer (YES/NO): NO